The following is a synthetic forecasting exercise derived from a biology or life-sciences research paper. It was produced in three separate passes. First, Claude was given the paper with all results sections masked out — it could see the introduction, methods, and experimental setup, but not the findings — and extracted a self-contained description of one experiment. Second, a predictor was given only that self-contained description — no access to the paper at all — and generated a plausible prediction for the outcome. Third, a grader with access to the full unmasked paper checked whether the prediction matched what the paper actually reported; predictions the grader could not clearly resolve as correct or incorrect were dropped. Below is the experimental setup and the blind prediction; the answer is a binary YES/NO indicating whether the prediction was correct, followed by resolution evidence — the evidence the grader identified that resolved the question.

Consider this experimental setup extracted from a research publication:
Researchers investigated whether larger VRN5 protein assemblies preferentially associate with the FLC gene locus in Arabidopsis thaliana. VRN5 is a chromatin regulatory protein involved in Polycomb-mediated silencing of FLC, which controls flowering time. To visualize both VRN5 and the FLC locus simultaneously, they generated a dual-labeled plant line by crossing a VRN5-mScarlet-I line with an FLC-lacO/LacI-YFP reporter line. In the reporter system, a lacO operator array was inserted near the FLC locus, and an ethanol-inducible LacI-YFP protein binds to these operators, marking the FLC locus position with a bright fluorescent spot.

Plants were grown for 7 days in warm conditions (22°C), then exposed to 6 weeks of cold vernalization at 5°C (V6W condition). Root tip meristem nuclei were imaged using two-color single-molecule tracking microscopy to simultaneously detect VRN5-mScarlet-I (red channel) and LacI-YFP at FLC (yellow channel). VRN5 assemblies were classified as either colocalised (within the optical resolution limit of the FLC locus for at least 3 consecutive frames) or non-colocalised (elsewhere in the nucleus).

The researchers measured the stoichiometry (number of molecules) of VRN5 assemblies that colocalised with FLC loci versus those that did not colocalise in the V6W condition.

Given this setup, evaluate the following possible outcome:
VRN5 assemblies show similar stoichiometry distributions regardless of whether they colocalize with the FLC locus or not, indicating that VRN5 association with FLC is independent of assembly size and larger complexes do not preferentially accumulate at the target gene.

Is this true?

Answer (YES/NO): NO